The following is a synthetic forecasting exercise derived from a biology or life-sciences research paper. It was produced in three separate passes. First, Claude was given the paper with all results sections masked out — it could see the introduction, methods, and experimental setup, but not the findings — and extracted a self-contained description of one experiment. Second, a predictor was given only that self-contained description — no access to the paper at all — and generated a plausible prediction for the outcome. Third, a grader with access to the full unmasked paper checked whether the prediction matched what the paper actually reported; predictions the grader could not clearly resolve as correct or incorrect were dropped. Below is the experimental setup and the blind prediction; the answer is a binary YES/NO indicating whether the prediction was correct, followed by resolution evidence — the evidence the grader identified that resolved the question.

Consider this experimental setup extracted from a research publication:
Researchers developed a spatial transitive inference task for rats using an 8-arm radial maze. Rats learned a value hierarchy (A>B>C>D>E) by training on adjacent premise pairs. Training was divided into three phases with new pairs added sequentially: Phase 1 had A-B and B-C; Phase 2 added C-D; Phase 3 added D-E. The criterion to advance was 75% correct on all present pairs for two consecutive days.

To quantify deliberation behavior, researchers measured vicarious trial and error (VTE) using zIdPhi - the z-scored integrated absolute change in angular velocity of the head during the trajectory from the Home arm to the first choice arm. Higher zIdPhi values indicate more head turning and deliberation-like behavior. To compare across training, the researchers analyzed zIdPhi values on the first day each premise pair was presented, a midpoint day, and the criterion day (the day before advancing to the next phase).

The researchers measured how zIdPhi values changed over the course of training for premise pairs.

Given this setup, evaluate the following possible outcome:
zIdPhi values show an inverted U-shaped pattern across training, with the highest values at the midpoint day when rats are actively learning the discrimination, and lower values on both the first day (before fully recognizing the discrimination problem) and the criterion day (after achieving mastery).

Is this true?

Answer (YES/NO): NO